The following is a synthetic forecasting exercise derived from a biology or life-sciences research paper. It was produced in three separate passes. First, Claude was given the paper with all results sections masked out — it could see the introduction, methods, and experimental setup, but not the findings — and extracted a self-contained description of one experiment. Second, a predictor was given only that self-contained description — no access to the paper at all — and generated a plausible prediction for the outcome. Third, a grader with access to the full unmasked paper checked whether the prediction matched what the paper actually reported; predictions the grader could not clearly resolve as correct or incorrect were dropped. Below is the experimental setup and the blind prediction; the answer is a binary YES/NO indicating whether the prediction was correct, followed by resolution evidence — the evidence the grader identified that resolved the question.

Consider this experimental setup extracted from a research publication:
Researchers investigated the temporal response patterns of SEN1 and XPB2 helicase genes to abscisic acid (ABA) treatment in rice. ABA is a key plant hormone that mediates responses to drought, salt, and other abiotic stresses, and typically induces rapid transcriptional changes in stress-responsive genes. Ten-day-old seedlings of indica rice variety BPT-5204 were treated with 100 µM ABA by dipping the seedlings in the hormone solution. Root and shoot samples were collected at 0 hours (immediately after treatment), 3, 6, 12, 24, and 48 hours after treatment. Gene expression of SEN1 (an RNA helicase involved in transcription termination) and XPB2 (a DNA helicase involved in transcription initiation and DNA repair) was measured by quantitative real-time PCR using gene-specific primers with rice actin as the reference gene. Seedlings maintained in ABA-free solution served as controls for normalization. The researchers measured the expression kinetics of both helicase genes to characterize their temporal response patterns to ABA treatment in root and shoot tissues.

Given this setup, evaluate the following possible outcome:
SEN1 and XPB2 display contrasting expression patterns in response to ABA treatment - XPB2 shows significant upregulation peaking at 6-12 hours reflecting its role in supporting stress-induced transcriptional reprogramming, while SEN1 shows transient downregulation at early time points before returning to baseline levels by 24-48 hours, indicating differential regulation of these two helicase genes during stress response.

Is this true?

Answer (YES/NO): NO